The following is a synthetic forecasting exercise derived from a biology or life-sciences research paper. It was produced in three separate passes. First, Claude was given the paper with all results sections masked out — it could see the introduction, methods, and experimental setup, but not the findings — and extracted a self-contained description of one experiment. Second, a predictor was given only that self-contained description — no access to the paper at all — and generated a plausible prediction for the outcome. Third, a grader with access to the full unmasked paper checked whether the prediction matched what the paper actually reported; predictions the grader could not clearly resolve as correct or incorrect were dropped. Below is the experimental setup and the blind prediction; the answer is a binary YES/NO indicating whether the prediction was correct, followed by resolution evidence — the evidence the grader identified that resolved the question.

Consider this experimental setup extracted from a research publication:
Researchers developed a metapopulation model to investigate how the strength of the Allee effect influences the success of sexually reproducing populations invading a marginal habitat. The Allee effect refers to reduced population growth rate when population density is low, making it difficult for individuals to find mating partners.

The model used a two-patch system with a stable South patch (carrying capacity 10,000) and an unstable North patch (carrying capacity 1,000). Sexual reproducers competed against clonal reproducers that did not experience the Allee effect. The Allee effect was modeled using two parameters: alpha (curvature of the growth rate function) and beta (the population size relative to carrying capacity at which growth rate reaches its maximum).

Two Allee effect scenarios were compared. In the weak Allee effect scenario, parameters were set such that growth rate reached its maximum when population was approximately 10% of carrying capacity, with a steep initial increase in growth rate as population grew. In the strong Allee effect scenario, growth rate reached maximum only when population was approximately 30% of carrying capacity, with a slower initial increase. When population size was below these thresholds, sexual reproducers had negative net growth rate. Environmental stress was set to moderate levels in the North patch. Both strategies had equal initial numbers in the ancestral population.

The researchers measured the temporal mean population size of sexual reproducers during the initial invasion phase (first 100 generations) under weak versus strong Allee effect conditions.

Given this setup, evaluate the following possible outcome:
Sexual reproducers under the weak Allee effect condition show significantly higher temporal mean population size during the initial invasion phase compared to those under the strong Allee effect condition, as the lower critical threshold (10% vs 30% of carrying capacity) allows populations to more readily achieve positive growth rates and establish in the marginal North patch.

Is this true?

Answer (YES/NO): YES